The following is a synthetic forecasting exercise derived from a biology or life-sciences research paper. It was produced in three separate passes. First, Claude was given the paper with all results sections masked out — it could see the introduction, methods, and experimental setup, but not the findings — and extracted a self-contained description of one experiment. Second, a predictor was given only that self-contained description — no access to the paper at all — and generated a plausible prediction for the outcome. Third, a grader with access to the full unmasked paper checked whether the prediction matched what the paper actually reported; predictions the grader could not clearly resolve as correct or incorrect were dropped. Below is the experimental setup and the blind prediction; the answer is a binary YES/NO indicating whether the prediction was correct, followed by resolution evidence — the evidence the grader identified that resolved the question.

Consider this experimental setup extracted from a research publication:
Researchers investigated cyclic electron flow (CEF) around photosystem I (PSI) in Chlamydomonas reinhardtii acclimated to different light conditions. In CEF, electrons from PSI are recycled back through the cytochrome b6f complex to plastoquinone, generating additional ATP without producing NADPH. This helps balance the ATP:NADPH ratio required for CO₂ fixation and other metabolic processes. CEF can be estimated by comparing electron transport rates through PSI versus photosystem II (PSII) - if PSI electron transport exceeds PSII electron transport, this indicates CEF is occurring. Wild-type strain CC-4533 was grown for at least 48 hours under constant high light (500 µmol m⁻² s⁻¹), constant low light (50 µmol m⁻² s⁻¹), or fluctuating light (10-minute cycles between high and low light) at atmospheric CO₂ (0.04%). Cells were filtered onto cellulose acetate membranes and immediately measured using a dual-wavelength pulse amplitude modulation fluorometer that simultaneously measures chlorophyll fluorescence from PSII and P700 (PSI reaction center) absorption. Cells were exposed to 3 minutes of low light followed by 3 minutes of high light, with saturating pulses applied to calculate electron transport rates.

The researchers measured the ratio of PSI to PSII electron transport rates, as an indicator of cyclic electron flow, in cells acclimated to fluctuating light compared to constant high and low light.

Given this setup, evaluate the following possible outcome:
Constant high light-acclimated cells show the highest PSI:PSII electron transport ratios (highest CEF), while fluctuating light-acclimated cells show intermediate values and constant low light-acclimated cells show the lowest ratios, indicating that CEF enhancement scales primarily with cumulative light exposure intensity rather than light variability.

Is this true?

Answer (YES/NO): NO